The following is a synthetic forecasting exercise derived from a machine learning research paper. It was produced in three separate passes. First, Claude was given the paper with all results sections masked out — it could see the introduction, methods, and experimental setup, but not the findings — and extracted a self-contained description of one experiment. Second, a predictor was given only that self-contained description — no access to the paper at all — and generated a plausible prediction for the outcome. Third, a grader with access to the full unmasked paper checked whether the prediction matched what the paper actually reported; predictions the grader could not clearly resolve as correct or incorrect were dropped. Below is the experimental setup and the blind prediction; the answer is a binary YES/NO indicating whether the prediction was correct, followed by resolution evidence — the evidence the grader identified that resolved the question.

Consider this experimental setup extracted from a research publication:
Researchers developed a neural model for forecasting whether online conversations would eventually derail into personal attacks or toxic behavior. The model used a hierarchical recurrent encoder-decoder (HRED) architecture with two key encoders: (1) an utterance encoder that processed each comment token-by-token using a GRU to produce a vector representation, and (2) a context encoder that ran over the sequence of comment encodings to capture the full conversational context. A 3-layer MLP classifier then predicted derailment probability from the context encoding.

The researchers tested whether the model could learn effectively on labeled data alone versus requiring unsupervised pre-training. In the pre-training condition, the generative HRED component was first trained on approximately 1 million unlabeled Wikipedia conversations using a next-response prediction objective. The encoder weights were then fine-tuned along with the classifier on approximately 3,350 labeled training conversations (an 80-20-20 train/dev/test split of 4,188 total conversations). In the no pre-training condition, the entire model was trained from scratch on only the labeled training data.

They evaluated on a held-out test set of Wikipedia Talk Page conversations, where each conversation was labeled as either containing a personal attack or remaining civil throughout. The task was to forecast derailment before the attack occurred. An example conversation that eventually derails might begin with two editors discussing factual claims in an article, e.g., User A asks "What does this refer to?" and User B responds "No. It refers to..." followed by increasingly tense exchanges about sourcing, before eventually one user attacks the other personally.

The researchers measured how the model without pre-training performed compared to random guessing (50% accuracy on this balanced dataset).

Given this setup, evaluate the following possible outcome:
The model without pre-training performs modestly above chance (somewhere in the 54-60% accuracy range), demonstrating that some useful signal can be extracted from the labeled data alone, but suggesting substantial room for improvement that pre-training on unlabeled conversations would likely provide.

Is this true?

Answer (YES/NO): NO